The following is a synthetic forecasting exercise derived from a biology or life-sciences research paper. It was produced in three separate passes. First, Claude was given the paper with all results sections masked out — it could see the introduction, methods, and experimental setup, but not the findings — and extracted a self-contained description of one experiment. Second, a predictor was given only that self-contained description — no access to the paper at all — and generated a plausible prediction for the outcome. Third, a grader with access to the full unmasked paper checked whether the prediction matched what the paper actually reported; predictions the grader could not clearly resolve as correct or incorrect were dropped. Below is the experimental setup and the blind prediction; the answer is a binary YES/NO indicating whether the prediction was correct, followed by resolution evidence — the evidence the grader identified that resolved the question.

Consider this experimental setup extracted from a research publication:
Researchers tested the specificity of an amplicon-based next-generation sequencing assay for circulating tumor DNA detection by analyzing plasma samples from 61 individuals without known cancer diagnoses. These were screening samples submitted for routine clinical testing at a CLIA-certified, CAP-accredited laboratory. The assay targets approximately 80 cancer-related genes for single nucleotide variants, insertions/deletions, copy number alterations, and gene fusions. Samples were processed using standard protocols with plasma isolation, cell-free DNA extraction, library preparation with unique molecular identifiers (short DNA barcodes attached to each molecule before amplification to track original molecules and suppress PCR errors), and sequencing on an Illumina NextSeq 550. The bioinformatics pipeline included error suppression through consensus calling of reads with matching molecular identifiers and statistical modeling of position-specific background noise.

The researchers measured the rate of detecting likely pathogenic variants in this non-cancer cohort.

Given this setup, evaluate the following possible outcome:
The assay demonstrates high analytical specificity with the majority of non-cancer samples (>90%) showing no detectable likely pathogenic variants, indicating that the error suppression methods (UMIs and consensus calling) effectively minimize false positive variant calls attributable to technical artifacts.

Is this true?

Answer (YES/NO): YES